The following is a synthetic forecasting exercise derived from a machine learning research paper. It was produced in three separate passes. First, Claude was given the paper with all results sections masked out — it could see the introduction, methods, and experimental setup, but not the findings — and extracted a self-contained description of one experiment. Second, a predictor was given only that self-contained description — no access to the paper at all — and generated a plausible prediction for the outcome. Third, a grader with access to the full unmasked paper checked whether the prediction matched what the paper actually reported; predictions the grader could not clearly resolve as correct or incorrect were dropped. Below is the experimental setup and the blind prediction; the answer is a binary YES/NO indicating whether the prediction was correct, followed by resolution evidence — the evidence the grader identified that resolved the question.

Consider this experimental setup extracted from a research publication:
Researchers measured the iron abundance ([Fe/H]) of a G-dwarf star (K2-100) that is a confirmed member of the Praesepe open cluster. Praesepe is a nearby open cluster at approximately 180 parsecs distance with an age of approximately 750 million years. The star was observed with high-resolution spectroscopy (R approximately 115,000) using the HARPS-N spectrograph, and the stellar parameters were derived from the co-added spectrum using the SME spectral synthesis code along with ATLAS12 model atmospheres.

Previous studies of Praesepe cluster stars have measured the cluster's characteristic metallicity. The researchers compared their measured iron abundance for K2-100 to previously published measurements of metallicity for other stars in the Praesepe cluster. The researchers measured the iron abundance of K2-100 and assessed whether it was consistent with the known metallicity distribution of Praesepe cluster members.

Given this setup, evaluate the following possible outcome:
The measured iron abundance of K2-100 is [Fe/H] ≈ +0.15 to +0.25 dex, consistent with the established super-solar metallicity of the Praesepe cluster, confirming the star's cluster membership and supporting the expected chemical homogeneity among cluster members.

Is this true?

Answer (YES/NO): YES